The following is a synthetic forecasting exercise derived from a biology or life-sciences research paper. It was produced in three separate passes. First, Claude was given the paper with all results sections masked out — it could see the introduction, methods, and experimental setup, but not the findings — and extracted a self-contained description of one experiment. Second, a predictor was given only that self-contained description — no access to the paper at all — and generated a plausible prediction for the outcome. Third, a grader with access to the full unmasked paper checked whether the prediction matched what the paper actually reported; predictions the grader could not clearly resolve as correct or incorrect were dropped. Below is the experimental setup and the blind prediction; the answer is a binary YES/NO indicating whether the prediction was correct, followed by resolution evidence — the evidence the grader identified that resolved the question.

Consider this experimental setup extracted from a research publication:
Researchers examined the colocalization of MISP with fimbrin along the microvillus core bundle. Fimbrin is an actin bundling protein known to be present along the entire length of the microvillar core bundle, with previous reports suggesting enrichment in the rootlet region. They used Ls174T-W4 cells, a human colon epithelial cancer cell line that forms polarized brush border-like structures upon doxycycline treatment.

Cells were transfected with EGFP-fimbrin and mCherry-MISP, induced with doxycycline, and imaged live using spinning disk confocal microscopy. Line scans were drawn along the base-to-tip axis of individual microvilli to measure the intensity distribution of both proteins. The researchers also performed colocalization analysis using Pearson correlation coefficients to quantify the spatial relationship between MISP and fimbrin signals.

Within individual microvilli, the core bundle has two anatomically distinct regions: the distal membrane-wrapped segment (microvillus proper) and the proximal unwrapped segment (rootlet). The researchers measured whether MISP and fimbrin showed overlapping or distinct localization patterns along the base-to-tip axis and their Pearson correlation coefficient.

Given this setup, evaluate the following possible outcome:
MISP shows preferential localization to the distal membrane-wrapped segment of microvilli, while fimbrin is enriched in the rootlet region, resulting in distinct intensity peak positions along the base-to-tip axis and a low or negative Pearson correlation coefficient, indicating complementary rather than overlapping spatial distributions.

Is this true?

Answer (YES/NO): NO